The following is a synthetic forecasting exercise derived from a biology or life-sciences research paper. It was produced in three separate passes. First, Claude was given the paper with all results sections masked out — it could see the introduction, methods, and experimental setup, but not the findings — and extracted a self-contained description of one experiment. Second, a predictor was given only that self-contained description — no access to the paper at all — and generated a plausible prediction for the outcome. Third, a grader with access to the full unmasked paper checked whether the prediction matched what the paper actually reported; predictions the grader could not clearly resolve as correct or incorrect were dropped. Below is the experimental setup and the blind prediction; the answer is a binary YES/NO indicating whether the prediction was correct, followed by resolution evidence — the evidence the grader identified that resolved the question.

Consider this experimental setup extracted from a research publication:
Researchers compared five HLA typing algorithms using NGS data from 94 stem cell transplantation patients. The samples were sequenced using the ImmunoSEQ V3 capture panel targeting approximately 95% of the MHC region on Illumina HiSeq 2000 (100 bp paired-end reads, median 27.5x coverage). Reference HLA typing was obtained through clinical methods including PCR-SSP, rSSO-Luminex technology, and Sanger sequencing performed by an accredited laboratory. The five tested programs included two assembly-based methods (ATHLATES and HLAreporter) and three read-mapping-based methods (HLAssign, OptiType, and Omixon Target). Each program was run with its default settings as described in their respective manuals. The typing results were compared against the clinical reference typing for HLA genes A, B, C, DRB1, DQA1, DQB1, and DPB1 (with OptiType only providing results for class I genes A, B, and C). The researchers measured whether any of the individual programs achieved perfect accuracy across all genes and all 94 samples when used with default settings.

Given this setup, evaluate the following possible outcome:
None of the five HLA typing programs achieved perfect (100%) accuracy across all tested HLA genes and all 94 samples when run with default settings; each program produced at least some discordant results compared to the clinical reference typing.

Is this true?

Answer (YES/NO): YES